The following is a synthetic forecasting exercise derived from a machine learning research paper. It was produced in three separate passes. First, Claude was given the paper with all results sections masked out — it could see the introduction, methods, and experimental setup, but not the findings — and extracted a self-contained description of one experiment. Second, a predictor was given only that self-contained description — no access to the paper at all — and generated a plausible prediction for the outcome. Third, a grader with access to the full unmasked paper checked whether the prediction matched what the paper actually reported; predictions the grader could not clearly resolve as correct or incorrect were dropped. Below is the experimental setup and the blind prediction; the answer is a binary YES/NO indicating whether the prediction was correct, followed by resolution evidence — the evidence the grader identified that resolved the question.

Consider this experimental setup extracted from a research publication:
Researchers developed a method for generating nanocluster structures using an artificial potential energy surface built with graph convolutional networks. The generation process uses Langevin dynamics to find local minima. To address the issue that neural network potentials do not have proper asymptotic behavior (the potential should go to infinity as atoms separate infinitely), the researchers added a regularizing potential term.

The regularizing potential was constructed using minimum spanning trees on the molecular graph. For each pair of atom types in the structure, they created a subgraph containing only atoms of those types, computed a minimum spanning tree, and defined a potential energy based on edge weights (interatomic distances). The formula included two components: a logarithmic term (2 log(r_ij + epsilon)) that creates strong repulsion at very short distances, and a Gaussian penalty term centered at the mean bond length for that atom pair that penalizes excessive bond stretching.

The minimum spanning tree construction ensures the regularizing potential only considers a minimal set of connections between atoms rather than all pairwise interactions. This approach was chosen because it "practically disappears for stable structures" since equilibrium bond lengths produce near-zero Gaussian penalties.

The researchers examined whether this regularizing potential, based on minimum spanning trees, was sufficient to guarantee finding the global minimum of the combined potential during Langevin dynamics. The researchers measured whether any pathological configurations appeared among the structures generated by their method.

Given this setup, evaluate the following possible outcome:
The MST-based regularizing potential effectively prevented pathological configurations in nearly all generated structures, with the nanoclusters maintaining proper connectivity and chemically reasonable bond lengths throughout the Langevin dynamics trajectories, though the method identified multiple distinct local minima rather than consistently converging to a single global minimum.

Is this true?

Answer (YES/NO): NO